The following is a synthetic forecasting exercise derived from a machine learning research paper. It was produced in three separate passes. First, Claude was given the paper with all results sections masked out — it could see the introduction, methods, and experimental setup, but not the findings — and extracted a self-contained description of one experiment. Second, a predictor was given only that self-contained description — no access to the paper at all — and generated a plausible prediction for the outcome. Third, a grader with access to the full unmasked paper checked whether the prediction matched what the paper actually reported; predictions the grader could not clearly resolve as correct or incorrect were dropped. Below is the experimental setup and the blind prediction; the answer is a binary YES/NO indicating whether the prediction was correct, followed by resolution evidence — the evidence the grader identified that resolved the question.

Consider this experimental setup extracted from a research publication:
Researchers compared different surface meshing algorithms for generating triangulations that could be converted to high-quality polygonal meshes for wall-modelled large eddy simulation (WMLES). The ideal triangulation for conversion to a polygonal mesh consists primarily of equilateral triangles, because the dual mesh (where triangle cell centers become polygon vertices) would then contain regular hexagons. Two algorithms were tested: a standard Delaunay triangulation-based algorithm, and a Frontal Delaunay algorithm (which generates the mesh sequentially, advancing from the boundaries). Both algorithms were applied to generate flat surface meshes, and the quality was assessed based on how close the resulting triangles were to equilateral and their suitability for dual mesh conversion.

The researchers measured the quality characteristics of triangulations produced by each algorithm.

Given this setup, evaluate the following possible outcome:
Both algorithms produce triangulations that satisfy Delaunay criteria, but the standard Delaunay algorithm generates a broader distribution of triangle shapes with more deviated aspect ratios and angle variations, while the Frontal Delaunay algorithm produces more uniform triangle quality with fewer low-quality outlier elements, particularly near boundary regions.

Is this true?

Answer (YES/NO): NO